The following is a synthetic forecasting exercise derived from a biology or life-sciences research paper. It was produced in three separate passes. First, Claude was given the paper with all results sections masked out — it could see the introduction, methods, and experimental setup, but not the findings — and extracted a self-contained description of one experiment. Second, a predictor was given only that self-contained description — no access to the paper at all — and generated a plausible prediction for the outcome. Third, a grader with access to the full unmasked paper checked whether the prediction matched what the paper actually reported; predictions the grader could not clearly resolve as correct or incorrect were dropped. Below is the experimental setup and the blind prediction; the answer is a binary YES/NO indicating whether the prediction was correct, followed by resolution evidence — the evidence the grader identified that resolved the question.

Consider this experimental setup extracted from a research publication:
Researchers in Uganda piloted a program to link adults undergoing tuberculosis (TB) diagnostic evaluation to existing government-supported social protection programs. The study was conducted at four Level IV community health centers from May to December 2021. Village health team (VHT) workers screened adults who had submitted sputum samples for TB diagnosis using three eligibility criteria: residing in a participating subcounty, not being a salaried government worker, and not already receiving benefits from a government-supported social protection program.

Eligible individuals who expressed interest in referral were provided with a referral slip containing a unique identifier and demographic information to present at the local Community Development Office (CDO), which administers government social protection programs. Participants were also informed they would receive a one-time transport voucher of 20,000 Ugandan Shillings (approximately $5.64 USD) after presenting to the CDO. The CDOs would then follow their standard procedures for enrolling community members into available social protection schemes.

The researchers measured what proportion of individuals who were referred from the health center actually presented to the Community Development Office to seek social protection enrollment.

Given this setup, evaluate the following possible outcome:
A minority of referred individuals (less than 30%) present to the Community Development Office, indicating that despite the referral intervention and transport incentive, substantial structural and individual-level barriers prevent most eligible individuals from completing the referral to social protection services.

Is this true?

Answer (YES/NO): NO